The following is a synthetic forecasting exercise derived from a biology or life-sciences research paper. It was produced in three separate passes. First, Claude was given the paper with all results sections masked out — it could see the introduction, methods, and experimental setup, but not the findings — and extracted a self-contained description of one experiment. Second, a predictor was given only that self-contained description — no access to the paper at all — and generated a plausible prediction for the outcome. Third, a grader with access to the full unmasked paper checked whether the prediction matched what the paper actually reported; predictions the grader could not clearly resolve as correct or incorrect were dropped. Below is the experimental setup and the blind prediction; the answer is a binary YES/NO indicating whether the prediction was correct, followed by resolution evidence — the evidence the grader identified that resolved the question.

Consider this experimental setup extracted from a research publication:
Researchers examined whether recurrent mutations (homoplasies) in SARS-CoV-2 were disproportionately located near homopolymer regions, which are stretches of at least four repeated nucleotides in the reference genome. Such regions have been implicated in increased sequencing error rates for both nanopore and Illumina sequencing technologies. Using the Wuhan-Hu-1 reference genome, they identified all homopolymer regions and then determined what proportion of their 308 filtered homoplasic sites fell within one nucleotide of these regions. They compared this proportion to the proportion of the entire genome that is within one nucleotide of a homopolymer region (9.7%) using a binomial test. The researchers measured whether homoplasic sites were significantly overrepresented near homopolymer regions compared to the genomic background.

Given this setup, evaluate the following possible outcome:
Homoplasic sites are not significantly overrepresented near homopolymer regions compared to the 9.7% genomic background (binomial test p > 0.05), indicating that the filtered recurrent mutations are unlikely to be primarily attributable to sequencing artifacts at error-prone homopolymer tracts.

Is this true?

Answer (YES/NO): YES